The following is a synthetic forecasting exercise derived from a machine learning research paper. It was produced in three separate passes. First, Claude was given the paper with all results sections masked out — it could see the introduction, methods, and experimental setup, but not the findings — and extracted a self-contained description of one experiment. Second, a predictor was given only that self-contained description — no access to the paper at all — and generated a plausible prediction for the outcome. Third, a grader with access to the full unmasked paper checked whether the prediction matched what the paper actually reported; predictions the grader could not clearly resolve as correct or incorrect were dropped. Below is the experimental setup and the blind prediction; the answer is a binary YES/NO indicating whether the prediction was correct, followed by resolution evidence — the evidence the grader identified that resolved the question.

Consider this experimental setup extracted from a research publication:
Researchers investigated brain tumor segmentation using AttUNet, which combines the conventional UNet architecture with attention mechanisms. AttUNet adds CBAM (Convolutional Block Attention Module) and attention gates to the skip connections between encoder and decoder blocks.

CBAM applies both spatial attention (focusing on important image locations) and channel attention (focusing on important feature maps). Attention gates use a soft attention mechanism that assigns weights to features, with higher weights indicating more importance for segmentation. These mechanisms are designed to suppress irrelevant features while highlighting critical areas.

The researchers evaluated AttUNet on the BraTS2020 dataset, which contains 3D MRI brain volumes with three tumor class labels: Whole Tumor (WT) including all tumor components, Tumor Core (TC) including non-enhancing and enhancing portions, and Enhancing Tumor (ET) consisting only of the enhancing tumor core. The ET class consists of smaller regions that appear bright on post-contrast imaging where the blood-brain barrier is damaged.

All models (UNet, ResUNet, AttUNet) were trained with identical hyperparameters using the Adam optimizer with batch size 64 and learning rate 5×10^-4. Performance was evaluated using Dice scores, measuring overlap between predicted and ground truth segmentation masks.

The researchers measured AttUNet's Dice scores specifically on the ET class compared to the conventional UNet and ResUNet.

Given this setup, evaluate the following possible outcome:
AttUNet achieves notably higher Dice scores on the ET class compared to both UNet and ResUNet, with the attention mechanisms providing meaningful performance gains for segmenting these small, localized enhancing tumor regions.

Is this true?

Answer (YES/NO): NO